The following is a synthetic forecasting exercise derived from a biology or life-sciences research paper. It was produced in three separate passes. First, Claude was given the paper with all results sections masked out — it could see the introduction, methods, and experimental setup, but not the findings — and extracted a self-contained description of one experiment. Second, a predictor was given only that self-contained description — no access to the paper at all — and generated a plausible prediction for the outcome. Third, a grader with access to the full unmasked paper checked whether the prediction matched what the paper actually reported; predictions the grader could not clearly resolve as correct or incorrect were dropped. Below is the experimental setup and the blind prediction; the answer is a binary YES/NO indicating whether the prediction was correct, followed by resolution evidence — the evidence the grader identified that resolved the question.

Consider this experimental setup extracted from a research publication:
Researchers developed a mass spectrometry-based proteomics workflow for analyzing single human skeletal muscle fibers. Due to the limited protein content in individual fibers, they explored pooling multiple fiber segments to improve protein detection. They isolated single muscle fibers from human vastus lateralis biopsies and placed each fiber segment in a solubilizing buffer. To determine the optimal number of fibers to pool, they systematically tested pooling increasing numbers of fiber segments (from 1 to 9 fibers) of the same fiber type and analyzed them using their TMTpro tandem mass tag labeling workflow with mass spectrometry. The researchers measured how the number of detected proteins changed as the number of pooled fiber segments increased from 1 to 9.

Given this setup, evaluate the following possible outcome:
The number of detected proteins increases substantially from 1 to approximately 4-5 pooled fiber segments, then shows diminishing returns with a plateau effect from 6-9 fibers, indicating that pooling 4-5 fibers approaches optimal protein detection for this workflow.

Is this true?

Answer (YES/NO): NO